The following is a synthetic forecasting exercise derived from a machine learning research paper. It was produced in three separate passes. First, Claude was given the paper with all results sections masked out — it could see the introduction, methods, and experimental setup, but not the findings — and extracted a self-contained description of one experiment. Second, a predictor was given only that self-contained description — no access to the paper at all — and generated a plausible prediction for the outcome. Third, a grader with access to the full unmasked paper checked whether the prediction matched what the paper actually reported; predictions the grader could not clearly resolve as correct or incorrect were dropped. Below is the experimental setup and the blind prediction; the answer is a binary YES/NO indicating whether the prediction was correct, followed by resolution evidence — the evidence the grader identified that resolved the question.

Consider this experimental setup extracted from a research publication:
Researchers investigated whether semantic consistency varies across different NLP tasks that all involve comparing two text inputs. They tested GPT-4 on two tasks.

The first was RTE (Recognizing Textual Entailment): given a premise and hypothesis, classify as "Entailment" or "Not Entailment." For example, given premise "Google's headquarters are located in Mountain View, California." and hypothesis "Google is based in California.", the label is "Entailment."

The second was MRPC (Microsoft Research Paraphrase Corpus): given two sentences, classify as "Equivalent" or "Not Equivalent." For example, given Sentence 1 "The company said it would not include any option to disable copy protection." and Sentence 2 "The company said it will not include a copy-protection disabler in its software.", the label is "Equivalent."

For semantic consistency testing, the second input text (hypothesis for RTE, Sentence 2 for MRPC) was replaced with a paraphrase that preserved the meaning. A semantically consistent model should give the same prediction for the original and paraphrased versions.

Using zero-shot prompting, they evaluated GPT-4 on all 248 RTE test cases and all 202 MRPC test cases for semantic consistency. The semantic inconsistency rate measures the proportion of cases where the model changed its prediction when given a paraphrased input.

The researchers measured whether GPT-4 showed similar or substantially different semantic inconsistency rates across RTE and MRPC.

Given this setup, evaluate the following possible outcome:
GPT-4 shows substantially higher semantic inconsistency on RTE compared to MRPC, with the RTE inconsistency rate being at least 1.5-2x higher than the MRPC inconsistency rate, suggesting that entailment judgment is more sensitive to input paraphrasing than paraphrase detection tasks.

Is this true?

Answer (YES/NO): NO